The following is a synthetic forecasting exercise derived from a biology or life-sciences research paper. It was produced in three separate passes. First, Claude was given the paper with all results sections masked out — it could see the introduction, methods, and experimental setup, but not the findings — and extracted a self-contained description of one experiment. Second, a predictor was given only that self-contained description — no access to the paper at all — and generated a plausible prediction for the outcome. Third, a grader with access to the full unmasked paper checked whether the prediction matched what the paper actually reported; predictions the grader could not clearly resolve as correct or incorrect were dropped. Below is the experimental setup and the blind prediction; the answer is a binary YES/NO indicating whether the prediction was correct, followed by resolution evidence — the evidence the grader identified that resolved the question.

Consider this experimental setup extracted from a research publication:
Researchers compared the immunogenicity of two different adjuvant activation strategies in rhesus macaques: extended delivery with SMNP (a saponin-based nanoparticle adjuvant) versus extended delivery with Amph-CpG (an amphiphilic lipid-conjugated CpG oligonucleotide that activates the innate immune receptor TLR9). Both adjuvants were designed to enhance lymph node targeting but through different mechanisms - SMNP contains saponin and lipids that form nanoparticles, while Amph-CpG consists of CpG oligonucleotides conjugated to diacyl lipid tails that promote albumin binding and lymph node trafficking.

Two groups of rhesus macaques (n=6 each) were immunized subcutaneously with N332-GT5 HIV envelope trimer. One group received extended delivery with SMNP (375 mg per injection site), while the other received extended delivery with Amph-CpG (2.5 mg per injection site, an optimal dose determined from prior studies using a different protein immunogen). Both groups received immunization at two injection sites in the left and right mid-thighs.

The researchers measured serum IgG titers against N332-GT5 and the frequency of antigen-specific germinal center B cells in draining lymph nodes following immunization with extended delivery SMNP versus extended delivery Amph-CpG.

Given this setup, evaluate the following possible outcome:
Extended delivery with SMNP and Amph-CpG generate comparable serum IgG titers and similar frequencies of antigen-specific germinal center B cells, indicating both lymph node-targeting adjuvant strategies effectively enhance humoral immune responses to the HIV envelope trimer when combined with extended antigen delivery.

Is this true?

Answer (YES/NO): NO